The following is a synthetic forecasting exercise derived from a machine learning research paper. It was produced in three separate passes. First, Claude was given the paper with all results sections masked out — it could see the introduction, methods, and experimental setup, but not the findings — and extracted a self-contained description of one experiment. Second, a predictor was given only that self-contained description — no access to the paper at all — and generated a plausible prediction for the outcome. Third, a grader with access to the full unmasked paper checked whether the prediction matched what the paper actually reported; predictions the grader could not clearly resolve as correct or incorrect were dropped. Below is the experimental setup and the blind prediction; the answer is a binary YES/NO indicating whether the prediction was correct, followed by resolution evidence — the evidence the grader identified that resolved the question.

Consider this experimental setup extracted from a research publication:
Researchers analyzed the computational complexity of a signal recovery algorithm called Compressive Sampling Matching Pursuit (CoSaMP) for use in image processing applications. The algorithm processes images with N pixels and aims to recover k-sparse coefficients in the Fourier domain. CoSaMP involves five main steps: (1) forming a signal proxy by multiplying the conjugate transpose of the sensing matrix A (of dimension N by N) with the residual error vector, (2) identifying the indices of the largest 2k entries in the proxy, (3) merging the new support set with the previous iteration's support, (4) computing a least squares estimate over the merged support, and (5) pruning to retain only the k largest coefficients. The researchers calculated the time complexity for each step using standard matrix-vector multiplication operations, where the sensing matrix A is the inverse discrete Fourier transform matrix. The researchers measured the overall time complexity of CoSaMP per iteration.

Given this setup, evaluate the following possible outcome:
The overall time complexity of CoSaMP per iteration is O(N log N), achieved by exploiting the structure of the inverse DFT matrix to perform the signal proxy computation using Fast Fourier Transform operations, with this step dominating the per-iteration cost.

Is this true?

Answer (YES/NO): NO